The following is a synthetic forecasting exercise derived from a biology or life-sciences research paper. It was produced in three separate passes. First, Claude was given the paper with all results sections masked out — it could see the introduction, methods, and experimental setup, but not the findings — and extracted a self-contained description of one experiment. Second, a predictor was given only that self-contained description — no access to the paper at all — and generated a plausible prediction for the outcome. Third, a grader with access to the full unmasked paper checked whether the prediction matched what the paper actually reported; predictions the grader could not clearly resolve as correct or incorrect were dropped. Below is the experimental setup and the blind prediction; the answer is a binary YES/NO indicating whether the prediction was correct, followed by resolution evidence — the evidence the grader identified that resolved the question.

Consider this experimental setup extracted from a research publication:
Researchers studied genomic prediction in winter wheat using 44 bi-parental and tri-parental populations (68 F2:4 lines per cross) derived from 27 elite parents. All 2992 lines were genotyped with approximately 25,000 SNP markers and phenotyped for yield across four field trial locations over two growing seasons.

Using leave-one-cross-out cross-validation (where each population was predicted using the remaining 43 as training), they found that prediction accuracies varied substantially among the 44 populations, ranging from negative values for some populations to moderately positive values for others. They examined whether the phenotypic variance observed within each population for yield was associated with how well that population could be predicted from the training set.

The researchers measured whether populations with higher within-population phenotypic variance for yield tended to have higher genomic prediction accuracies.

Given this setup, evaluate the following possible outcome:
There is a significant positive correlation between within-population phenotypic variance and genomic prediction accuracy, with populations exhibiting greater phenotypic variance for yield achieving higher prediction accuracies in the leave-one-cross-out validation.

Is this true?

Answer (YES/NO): NO